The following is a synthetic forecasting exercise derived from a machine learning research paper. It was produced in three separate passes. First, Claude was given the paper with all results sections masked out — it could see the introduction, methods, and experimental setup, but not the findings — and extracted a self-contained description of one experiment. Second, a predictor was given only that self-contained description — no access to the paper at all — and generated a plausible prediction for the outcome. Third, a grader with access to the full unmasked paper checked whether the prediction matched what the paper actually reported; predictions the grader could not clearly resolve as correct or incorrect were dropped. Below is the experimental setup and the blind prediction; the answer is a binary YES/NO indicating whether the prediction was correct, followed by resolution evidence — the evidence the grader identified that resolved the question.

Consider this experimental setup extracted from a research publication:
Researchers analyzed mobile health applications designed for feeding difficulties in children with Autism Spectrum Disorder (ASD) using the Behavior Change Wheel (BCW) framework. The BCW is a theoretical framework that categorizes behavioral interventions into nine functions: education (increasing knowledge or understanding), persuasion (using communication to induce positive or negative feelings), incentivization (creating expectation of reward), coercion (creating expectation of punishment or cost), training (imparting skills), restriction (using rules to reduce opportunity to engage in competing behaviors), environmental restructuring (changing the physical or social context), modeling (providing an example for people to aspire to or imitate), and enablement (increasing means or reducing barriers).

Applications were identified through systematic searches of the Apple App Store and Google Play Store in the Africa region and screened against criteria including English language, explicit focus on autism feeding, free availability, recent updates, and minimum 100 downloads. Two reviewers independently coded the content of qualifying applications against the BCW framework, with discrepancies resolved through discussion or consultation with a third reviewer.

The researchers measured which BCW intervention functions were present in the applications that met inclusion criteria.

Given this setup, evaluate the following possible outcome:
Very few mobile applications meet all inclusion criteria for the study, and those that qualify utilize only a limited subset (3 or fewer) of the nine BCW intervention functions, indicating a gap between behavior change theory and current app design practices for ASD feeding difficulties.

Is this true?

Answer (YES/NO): NO